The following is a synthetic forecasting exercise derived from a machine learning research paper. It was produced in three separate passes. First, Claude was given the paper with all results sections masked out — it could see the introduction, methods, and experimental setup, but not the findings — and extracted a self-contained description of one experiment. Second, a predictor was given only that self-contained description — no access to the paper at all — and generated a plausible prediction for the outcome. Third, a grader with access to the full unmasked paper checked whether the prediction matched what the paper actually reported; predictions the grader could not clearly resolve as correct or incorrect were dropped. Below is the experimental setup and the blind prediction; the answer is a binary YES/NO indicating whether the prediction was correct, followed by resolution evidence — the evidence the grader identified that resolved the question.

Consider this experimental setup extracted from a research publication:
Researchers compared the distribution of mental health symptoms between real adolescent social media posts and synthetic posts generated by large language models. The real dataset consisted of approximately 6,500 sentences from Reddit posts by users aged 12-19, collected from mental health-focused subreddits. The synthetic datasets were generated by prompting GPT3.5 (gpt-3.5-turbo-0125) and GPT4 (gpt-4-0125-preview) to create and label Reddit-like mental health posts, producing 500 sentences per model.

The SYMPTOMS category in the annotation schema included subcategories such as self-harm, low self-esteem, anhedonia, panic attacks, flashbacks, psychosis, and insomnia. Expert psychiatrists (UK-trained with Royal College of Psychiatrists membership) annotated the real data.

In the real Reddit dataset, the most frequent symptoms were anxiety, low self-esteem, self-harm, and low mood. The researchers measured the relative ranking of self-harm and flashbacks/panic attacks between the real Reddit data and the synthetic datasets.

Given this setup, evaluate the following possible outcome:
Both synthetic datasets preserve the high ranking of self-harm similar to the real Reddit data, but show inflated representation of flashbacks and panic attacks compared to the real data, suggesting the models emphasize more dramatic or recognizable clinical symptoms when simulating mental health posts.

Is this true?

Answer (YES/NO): NO